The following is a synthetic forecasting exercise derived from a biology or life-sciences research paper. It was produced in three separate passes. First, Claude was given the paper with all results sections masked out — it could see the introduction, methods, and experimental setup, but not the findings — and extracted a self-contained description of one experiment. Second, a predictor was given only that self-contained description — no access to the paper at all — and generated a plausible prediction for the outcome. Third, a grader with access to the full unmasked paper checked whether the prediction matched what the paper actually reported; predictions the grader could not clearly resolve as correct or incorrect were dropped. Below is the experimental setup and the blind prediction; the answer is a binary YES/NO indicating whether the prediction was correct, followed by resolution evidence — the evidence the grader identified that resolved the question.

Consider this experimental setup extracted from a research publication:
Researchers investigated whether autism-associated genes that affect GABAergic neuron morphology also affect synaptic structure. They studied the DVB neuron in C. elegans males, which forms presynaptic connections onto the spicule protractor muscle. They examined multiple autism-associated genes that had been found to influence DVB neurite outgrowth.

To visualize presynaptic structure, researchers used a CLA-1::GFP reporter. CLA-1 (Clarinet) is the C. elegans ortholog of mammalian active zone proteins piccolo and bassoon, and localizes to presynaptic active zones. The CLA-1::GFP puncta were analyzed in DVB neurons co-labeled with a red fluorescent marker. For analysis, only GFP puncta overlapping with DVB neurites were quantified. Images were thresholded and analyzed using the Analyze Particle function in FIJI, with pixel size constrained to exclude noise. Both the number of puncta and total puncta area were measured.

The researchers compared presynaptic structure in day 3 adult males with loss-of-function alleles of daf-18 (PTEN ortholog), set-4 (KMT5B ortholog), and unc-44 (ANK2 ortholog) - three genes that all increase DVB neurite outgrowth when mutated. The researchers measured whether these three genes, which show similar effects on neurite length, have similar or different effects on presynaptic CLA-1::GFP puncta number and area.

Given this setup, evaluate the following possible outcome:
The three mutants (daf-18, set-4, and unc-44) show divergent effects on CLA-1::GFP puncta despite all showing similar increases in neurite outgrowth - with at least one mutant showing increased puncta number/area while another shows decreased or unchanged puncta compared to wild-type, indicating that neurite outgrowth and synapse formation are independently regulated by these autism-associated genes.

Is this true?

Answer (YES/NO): YES